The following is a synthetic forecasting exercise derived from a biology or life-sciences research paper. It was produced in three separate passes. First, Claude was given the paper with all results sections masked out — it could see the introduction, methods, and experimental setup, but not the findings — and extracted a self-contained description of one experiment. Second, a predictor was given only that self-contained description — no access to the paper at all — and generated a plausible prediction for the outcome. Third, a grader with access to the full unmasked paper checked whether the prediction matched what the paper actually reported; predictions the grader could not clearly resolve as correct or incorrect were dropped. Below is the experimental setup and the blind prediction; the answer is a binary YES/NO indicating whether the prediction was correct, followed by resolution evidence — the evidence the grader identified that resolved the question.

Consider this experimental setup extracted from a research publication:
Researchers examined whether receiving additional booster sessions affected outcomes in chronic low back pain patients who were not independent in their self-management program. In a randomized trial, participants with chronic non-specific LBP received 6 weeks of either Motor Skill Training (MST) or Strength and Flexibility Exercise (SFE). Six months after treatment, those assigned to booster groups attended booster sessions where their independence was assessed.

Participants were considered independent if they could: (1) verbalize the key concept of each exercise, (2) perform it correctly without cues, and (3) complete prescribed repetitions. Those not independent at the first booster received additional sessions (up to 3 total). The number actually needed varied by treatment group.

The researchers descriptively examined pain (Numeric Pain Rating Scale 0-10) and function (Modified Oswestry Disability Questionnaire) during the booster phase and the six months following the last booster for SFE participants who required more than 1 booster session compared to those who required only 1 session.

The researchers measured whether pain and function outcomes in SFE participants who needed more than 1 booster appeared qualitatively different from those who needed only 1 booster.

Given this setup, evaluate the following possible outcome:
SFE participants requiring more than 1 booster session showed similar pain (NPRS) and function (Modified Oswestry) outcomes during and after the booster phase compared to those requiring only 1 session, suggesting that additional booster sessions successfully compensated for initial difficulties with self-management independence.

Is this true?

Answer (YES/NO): NO